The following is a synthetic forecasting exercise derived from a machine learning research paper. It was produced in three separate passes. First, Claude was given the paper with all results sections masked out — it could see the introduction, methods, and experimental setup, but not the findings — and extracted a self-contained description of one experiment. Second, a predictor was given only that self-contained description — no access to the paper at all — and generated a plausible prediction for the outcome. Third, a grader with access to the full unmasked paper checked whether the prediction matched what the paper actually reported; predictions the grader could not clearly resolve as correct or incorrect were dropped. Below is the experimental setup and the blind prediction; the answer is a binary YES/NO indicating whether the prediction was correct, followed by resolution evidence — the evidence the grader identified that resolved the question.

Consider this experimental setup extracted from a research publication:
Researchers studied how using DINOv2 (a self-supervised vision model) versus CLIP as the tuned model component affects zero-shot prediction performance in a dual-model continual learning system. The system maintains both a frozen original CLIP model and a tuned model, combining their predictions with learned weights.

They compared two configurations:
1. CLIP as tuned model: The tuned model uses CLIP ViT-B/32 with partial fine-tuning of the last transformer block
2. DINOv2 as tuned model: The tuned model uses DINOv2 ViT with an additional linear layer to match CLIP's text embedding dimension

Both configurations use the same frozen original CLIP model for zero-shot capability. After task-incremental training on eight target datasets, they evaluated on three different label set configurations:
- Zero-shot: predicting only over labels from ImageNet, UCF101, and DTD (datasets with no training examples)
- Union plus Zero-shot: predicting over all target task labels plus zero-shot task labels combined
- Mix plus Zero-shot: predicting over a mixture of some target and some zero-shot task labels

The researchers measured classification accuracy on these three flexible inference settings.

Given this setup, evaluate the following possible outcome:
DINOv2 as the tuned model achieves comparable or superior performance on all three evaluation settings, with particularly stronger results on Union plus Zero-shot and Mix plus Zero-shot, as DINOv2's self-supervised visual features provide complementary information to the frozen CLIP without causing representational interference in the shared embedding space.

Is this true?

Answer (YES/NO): YES